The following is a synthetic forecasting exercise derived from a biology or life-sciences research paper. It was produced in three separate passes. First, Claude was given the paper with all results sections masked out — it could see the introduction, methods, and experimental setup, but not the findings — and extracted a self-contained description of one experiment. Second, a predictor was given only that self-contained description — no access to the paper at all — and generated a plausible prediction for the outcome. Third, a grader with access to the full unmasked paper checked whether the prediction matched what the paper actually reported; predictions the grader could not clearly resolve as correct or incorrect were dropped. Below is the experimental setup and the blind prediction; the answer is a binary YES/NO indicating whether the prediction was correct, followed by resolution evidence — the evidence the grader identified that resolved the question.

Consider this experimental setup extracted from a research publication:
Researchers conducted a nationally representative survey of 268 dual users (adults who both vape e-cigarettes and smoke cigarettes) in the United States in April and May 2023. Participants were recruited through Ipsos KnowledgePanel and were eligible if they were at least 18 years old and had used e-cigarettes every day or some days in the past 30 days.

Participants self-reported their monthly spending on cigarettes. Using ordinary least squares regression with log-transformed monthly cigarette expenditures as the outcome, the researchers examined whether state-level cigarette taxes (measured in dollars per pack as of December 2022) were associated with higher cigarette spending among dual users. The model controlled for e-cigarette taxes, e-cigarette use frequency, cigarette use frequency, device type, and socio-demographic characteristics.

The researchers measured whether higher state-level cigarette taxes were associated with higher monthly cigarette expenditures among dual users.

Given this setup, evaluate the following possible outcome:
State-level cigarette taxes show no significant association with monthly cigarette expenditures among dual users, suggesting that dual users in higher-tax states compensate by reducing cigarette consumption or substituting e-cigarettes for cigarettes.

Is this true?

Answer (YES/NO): YES